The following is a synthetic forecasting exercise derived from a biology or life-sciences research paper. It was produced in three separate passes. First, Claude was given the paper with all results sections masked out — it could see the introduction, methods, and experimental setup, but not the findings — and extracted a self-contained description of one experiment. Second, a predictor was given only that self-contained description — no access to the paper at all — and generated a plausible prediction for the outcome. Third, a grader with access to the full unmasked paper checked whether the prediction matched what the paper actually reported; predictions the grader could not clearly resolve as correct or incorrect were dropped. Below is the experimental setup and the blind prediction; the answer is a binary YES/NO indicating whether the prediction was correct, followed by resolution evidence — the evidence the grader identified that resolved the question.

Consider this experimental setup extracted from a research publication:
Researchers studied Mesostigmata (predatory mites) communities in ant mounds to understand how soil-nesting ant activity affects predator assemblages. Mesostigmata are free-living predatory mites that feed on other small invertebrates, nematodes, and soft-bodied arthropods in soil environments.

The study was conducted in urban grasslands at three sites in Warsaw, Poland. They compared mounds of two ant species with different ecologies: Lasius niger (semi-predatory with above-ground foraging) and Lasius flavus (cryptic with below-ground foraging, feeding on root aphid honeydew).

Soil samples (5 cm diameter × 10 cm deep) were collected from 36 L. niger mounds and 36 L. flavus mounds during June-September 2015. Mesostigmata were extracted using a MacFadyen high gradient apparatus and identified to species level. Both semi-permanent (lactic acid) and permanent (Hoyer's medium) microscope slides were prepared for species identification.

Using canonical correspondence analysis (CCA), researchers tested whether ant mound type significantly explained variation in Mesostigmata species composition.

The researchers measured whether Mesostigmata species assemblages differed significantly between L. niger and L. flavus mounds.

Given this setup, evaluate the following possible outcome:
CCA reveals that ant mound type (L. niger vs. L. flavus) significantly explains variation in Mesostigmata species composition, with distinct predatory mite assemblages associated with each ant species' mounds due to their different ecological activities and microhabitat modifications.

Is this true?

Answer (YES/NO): NO